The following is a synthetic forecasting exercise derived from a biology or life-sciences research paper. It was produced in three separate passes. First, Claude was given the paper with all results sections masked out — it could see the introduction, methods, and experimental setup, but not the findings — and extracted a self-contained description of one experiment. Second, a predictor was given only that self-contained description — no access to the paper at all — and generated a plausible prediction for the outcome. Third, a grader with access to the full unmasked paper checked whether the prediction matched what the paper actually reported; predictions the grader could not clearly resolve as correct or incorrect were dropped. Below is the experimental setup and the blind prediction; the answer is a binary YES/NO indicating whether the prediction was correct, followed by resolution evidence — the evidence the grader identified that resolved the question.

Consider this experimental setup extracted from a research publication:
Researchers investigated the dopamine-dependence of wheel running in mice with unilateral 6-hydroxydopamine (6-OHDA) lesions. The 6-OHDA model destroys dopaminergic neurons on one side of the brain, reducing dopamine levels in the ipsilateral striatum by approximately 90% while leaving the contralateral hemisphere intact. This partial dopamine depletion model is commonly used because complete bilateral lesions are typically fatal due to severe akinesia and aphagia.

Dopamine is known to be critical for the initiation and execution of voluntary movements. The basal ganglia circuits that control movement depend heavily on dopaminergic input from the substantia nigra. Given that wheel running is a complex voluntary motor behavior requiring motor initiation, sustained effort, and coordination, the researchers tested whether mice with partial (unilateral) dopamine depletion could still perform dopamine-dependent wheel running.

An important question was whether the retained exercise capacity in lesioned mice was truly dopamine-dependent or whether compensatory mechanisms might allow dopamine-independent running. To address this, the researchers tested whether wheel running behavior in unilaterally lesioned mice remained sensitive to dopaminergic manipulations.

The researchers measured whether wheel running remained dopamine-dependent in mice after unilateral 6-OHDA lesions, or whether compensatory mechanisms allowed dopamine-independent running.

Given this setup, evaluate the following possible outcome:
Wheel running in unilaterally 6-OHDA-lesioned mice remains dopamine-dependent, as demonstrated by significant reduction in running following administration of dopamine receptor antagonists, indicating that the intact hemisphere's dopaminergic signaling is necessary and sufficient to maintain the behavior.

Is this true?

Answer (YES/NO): YES